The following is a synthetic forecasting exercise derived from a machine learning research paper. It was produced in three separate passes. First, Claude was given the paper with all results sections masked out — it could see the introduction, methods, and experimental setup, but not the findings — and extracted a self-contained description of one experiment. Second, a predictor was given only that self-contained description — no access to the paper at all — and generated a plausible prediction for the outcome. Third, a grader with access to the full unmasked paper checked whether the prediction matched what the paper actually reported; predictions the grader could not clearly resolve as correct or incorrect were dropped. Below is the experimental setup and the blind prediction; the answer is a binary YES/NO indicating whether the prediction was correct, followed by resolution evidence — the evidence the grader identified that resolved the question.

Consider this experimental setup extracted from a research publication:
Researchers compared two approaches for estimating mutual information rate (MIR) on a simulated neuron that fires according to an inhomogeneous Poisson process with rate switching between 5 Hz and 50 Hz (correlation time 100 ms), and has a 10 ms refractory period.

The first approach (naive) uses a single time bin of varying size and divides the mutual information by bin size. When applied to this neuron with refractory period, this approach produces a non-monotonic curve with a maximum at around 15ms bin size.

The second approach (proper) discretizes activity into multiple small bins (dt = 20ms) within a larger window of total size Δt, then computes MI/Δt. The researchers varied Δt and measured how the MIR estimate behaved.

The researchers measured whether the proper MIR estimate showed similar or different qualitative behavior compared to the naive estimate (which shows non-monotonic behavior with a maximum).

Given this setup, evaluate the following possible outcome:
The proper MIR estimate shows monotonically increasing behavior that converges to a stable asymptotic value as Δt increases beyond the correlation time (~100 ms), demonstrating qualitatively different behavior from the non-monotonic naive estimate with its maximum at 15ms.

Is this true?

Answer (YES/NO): NO